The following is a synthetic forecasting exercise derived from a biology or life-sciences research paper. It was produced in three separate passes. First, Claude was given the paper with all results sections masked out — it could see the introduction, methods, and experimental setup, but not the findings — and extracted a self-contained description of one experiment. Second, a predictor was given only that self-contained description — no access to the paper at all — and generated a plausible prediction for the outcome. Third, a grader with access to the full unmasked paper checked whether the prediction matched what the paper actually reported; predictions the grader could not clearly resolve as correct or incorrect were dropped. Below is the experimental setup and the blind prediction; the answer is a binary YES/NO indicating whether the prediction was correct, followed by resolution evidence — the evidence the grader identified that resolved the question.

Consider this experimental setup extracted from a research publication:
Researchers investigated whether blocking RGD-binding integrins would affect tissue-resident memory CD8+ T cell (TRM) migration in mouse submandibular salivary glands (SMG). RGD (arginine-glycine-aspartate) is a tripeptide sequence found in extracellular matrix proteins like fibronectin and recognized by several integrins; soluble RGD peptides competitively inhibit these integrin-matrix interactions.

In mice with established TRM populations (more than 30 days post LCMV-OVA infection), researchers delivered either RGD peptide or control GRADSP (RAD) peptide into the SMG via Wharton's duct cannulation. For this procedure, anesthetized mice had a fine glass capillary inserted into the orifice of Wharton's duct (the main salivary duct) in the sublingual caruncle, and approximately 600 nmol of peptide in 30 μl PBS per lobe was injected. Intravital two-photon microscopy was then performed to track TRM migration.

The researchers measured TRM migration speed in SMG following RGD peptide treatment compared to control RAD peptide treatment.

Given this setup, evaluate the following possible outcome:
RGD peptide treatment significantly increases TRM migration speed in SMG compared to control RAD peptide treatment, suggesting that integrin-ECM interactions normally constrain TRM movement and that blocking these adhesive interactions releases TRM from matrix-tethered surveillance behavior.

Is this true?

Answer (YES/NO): NO